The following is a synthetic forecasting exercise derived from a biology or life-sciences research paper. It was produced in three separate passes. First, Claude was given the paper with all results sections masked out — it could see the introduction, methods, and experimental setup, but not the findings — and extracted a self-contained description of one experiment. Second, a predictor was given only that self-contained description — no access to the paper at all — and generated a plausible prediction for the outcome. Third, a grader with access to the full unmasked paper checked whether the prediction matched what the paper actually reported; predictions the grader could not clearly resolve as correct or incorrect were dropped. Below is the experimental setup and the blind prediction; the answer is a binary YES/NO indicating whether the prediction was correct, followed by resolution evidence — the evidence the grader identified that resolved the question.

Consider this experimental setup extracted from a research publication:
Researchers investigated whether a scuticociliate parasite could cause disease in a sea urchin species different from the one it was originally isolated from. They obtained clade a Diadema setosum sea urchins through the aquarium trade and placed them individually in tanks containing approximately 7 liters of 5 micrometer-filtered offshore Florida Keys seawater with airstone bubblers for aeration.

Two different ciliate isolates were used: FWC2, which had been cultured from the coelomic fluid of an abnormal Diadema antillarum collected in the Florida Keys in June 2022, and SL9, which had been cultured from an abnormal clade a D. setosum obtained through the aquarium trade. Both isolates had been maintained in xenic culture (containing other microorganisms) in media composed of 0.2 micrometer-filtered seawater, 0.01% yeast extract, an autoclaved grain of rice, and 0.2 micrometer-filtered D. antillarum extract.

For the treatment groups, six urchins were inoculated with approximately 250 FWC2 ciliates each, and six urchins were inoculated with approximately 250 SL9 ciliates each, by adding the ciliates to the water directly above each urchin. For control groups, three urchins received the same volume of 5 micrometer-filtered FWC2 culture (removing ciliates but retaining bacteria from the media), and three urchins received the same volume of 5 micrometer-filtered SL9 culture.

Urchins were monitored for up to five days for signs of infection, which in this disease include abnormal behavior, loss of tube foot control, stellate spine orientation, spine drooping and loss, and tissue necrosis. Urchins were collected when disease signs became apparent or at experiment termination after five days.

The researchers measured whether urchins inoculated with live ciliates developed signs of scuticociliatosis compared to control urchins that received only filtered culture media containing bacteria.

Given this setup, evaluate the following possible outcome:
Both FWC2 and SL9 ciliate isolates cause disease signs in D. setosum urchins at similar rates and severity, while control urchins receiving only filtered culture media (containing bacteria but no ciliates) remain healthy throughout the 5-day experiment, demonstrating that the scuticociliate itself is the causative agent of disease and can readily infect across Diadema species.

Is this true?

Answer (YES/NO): NO